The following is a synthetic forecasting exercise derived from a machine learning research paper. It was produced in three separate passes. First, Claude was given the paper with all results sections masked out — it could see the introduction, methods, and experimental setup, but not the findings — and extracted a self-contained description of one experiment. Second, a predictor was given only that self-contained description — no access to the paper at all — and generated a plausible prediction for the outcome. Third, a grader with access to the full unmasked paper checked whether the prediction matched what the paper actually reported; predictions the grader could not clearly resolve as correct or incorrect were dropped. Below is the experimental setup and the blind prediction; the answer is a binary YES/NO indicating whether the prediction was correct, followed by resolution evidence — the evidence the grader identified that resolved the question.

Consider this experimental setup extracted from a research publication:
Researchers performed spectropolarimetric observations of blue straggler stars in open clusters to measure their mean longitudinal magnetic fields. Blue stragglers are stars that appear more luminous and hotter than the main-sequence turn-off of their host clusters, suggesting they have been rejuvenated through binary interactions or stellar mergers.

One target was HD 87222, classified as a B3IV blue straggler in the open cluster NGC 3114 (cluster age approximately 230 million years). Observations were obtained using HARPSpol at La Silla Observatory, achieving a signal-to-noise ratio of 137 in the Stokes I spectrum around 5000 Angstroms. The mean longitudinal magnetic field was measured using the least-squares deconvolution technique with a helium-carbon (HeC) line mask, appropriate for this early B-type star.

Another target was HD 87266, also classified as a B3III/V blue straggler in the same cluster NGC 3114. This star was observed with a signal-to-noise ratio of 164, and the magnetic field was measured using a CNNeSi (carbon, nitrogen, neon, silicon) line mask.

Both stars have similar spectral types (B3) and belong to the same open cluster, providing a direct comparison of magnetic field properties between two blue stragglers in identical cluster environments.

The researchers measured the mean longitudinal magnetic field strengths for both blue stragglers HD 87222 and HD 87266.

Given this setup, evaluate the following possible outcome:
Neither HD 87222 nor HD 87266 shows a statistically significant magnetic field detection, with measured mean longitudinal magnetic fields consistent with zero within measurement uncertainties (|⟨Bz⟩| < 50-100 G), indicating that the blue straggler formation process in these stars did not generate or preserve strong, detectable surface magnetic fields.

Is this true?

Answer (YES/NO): NO